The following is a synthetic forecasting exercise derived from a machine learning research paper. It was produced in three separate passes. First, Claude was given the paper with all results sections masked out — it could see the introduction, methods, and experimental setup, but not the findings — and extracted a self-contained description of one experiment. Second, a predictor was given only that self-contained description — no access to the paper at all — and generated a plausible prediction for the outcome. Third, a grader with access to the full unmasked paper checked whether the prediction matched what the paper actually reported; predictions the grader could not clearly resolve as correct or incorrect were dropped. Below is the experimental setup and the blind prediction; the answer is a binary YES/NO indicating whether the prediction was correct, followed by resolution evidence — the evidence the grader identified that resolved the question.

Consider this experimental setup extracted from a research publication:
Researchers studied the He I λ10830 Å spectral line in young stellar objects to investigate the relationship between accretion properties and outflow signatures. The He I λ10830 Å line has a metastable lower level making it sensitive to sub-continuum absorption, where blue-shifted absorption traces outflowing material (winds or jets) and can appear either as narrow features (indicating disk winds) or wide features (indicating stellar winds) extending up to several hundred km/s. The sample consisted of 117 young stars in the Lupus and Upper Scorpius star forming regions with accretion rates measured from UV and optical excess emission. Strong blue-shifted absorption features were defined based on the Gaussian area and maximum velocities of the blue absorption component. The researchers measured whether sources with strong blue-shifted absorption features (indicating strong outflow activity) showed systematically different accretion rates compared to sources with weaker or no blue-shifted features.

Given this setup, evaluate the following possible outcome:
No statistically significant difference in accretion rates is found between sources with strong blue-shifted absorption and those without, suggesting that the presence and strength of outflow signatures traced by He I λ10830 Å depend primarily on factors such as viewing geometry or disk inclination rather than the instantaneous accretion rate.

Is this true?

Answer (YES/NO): NO